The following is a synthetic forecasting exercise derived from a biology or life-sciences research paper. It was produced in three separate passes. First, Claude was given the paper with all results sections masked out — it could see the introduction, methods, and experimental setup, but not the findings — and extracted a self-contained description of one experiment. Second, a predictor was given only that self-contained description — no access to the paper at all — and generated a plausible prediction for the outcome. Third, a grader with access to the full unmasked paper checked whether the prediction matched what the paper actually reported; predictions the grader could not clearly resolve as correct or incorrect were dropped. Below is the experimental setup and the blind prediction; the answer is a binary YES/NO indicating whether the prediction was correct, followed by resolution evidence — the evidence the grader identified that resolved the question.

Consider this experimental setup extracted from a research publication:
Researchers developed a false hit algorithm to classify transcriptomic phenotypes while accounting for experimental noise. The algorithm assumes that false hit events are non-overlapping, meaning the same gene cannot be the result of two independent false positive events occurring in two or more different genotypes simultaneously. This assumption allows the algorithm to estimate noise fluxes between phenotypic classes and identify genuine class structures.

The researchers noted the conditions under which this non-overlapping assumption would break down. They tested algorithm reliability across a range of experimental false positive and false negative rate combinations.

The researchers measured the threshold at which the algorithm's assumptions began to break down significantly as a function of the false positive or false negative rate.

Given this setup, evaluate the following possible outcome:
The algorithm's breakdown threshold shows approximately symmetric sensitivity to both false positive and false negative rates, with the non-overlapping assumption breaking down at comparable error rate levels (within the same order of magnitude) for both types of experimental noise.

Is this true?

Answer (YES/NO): YES